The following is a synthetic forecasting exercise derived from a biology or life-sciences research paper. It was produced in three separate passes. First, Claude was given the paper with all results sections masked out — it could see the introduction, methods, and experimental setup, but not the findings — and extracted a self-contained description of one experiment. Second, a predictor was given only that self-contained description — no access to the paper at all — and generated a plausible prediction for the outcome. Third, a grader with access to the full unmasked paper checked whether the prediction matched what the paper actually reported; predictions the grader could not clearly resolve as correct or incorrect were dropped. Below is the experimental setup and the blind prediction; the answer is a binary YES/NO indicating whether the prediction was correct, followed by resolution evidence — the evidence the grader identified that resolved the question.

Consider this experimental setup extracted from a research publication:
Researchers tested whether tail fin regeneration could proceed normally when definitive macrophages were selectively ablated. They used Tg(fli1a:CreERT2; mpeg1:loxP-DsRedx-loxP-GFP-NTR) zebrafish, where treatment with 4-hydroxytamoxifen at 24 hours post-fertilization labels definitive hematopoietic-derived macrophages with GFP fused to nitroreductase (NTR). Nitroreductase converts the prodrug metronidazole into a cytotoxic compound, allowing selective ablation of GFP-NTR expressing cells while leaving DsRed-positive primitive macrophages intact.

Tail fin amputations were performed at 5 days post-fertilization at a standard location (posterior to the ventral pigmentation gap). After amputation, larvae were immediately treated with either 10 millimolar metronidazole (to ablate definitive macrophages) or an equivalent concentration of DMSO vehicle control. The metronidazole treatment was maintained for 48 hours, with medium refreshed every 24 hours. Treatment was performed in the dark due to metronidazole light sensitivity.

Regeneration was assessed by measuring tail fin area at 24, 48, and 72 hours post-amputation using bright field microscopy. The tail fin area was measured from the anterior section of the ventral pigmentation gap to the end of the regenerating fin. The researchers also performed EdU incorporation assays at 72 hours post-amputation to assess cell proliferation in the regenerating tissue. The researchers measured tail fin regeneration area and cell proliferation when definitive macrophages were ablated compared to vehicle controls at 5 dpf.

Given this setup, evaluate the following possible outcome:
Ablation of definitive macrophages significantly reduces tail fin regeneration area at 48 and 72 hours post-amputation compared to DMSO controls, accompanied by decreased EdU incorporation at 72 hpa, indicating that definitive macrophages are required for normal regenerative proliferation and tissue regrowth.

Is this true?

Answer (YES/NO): NO